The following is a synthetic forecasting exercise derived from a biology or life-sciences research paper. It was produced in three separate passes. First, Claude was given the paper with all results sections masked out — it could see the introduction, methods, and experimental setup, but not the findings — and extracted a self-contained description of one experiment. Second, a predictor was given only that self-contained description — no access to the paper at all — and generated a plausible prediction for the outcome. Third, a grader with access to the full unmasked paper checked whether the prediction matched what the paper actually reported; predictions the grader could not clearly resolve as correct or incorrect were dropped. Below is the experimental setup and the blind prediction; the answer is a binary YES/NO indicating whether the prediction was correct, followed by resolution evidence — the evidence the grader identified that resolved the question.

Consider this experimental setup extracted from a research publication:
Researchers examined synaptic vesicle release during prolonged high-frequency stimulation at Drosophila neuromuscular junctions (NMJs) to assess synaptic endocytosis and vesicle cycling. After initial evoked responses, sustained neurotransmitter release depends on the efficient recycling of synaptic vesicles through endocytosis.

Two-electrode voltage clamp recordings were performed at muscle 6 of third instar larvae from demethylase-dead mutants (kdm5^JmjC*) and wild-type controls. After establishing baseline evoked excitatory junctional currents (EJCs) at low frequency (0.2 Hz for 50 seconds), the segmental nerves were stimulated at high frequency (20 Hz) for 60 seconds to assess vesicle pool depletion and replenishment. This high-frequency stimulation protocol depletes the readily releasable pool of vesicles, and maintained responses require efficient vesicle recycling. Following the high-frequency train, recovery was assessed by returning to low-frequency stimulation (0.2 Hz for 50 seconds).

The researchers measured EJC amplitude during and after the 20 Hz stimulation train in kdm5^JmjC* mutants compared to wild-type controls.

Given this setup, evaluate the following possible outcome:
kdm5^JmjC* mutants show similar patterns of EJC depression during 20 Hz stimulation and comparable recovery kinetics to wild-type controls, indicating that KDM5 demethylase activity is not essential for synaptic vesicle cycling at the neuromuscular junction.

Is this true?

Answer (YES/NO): YES